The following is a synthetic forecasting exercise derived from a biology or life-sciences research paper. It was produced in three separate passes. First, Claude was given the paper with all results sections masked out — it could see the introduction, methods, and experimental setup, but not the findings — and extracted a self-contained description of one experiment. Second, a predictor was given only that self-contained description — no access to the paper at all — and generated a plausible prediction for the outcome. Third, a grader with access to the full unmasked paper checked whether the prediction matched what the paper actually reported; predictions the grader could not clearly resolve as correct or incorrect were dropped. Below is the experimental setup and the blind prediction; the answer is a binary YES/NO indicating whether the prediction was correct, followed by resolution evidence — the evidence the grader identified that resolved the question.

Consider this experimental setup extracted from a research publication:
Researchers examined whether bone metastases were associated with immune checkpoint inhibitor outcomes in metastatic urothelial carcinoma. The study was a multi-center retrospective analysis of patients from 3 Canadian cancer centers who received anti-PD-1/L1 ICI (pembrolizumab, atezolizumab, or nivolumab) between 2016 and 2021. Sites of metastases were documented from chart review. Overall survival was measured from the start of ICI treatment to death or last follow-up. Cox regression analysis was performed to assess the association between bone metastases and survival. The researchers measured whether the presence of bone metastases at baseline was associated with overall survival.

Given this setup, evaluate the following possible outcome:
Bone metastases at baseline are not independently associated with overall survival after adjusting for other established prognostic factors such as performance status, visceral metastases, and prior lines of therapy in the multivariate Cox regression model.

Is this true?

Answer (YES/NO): NO